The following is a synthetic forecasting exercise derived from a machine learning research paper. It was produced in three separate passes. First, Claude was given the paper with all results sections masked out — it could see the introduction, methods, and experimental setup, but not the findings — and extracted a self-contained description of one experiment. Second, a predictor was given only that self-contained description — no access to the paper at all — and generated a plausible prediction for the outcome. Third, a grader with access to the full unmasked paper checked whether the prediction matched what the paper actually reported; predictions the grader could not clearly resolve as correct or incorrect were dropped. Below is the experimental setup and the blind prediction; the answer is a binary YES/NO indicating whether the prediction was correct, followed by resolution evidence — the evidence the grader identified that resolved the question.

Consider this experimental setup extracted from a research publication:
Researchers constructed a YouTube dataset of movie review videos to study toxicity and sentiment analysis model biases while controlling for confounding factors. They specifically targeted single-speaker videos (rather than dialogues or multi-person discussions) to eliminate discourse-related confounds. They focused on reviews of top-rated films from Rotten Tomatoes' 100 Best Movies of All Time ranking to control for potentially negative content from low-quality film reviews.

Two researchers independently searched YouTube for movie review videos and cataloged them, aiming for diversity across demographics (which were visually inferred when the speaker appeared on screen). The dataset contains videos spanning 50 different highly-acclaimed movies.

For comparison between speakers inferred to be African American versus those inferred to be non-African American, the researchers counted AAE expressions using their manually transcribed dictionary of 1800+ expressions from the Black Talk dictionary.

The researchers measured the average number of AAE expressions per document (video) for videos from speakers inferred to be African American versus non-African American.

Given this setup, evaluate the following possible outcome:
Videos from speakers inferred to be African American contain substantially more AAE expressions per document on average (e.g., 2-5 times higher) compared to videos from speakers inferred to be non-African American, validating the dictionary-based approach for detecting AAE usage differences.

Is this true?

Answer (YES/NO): NO